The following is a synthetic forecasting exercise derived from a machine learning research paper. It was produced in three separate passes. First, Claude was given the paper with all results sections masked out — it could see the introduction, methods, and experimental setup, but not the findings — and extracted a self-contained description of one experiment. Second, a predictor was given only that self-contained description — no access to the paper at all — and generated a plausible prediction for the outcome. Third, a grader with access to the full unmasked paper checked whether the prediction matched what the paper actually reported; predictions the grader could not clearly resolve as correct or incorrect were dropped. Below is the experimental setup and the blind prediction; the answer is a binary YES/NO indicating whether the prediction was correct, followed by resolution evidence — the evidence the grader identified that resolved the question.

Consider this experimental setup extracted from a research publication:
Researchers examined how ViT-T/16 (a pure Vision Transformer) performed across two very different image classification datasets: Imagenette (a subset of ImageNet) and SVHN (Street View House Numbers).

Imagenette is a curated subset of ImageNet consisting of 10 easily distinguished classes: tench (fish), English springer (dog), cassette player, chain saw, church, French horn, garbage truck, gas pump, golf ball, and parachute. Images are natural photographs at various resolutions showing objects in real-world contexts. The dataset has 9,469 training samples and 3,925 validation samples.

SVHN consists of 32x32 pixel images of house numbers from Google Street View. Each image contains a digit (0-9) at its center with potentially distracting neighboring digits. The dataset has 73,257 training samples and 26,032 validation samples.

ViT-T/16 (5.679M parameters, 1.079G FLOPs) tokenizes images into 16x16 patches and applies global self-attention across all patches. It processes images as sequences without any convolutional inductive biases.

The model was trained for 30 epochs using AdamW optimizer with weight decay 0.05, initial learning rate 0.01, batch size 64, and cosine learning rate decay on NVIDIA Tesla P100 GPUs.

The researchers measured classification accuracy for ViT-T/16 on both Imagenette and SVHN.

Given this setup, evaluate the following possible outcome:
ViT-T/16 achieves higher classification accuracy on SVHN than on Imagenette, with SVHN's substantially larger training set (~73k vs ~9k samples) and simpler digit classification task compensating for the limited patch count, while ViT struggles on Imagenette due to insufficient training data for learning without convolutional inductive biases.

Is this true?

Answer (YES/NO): NO